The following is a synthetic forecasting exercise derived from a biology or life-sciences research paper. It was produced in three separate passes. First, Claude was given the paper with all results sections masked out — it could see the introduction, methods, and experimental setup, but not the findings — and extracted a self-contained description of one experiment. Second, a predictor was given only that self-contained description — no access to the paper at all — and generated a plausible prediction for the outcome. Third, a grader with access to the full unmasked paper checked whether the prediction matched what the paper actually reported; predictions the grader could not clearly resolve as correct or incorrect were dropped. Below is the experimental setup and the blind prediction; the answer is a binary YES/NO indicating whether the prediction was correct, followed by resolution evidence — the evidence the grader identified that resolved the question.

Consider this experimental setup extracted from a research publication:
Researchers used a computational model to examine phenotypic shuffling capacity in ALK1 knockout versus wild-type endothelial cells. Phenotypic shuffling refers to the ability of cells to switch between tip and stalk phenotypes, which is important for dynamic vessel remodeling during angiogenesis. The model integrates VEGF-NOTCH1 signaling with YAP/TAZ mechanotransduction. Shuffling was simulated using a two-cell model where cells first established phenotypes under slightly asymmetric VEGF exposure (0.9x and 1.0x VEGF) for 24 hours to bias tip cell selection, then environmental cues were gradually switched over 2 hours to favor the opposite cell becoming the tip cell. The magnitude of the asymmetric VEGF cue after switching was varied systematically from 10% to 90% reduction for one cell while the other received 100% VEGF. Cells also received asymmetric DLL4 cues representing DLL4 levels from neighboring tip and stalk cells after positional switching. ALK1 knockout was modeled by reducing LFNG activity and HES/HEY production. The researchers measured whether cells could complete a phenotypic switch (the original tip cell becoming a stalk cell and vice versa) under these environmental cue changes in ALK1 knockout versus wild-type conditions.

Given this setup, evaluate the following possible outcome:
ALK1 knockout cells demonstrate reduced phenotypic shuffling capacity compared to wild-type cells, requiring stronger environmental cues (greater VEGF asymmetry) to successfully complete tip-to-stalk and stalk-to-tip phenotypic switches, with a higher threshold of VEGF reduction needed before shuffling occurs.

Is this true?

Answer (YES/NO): YES